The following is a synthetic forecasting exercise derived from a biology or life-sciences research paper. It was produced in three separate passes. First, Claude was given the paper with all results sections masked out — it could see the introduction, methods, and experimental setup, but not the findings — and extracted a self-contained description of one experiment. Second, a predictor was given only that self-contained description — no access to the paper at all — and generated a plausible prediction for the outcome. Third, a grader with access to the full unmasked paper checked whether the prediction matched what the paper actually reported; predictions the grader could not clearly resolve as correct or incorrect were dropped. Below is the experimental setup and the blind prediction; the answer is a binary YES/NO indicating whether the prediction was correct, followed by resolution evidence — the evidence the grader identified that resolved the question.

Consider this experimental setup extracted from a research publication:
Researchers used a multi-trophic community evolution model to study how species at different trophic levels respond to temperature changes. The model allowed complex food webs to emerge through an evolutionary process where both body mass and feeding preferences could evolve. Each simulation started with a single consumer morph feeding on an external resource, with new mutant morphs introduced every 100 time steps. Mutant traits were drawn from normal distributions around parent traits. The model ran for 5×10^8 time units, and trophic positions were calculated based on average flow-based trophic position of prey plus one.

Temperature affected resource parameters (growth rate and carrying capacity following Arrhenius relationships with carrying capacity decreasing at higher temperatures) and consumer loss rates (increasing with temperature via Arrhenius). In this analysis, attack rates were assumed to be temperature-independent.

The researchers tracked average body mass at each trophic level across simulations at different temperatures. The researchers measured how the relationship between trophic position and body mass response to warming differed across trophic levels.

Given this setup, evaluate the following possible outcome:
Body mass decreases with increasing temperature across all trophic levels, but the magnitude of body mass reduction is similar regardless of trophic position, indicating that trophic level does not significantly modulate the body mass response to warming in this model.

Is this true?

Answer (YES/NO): NO